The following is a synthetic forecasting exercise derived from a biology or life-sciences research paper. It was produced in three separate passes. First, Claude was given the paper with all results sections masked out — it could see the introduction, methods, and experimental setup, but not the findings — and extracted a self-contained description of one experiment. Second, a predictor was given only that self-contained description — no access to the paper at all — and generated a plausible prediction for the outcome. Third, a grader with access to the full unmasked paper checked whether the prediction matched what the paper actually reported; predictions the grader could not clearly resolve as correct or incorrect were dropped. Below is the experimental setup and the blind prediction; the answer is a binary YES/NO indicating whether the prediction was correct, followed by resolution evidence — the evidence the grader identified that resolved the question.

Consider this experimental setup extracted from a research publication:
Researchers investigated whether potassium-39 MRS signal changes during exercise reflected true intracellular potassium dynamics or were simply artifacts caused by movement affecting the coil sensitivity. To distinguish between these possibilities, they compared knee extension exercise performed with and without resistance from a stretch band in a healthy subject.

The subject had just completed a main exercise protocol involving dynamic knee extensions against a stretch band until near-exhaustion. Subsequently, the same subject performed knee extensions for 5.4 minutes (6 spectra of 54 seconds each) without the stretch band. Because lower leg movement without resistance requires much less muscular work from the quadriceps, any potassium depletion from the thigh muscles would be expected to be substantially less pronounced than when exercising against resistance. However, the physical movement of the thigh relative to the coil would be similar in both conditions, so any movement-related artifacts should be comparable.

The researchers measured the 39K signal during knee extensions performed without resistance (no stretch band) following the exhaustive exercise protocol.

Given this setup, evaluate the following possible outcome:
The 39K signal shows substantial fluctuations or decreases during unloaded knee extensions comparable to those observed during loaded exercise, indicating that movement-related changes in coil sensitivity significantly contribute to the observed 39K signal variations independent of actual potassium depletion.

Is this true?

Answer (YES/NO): NO